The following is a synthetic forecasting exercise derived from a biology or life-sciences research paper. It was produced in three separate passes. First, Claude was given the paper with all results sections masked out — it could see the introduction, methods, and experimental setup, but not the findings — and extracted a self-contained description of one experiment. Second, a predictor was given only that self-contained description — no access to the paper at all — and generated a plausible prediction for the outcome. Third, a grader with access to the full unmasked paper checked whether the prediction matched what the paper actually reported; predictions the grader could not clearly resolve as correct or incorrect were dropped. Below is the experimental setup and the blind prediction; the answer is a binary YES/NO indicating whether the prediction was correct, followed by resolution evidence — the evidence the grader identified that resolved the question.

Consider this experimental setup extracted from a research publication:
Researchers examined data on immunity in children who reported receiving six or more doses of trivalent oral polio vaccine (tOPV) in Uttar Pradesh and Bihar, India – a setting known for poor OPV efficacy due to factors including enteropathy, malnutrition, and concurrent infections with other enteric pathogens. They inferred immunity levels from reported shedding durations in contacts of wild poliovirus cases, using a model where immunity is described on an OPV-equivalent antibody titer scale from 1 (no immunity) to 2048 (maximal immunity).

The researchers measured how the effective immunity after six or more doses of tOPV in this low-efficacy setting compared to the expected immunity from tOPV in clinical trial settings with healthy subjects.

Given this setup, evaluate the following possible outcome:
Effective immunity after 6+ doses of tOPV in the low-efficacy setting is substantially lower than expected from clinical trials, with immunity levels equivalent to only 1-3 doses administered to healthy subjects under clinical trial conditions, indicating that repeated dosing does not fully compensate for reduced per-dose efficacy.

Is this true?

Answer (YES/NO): YES